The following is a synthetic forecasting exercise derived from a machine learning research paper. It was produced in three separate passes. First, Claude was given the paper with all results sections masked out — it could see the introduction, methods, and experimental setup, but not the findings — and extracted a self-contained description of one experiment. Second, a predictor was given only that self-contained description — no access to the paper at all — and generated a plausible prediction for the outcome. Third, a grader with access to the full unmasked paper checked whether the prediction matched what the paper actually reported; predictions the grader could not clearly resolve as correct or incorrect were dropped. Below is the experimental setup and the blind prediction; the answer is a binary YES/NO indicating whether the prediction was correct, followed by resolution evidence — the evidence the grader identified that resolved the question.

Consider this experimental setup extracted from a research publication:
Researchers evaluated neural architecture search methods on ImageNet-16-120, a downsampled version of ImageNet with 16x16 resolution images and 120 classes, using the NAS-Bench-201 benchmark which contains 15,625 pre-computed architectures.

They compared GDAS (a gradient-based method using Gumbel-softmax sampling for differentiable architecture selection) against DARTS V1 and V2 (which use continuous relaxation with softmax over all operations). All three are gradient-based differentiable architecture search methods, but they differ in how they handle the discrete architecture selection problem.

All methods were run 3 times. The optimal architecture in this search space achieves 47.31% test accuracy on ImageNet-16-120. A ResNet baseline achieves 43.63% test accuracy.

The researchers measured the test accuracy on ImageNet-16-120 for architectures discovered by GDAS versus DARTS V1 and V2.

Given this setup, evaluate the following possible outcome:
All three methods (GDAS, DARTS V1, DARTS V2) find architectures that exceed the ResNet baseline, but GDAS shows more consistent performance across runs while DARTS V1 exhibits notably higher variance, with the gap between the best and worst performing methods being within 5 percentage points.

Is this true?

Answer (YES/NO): NO